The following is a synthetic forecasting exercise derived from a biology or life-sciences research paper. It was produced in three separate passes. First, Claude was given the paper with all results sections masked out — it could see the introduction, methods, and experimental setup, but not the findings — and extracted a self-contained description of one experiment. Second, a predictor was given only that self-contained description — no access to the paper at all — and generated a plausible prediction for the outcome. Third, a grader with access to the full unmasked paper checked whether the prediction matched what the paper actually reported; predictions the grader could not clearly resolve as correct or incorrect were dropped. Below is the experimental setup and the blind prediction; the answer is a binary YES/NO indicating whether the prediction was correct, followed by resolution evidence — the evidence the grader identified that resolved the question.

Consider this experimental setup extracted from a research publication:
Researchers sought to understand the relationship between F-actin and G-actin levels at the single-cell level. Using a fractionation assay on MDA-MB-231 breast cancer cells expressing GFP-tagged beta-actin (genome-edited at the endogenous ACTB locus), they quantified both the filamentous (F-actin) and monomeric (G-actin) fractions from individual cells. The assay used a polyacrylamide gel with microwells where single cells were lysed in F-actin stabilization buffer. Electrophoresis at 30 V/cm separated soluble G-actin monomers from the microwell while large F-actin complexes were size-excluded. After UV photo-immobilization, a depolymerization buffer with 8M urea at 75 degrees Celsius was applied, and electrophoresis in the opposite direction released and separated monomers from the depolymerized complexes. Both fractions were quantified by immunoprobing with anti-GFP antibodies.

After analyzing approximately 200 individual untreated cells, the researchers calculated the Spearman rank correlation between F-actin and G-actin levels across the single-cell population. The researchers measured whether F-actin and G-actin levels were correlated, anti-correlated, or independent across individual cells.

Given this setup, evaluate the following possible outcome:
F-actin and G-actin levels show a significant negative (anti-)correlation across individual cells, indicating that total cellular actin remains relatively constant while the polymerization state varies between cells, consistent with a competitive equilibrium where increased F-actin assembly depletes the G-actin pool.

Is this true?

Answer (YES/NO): NO